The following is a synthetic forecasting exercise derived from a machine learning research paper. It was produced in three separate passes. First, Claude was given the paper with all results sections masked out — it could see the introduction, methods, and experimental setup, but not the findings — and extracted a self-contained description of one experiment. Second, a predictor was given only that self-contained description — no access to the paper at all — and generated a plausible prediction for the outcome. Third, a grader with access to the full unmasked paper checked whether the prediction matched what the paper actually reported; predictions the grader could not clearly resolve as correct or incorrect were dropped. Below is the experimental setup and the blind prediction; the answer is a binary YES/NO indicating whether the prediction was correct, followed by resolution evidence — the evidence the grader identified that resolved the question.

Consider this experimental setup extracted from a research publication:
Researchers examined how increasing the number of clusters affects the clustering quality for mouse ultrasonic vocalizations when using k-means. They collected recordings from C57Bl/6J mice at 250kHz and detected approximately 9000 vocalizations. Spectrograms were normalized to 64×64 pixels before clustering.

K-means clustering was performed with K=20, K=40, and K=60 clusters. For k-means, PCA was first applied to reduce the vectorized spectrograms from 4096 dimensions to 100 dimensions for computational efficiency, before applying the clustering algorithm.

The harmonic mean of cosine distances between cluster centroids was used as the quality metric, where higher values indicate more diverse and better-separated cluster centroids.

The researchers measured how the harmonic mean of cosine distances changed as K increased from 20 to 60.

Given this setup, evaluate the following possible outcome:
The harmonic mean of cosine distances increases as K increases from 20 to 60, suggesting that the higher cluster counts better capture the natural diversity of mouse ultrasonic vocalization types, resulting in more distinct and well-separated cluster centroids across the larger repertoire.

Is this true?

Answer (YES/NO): YES